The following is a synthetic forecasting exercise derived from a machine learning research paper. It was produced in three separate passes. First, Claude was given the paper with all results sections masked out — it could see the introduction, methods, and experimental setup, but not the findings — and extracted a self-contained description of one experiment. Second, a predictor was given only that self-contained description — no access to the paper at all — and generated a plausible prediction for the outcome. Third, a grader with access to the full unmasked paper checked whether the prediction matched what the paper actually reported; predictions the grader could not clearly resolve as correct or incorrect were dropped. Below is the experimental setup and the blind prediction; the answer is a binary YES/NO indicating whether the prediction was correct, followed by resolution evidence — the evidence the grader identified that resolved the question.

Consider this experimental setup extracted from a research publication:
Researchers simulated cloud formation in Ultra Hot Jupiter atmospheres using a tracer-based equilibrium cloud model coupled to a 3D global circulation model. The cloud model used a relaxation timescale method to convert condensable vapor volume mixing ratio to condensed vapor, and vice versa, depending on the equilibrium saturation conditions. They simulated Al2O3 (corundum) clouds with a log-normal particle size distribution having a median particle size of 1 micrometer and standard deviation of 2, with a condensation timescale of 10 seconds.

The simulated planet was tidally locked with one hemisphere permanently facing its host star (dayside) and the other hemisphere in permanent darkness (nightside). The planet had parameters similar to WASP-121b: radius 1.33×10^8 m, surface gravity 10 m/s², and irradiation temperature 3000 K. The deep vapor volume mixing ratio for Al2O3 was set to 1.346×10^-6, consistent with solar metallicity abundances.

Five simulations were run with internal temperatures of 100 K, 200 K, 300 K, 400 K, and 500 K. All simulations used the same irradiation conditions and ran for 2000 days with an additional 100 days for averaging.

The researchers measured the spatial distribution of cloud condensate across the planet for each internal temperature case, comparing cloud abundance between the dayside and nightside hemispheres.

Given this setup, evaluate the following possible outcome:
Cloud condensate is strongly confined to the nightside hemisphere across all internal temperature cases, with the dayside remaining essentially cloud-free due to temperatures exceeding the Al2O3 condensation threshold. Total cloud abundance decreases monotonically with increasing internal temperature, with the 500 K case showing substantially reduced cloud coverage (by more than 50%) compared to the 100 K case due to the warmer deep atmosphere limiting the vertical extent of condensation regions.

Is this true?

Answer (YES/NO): NO